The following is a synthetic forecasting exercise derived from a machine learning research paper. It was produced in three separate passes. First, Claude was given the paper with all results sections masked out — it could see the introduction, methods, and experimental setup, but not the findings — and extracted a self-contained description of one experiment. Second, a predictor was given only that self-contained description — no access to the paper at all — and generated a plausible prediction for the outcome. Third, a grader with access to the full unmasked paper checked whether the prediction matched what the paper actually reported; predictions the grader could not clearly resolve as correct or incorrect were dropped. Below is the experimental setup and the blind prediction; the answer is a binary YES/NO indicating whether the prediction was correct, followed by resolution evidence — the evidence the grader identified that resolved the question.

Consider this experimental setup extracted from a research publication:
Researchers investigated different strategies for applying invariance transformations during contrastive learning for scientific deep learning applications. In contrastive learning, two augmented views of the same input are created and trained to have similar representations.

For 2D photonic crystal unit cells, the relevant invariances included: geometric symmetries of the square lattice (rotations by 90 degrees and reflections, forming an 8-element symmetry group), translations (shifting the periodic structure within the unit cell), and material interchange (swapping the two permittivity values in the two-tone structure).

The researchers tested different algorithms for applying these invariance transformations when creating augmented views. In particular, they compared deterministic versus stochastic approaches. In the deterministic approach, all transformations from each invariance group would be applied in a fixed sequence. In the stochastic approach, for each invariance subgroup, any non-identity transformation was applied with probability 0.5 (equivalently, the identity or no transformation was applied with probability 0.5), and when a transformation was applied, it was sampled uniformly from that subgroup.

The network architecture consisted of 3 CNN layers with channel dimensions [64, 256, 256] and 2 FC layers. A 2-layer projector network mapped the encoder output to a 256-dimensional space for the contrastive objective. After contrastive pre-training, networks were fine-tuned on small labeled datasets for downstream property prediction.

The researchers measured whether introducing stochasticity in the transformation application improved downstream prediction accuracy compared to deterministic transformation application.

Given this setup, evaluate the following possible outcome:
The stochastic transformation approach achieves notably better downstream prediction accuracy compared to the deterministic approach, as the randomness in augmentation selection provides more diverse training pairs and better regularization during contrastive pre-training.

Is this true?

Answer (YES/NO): NO